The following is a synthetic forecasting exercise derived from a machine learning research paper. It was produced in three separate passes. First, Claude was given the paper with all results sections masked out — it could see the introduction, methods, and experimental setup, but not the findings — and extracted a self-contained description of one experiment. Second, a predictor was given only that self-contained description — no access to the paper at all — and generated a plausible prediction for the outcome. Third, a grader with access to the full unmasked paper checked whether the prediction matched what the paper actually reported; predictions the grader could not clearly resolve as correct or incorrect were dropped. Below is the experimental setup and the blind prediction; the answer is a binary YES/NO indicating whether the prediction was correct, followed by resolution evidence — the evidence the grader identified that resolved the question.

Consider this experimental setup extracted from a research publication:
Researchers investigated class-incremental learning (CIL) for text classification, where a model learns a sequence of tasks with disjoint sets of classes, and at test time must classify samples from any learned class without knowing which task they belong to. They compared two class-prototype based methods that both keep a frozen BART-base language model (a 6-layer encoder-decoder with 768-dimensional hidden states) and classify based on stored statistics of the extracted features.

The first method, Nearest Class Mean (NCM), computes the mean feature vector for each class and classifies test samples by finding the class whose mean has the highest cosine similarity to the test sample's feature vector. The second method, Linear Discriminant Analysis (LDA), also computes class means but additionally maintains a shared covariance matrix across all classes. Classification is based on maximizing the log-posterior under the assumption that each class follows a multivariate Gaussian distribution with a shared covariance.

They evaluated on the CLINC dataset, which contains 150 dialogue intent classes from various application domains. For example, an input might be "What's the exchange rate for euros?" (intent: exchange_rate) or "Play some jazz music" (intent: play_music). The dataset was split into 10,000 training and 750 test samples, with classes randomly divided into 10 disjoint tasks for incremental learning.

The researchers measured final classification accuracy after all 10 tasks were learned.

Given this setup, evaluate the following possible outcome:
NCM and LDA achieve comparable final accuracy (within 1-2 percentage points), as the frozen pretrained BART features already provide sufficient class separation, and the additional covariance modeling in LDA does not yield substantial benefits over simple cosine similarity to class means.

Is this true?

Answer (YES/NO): NO